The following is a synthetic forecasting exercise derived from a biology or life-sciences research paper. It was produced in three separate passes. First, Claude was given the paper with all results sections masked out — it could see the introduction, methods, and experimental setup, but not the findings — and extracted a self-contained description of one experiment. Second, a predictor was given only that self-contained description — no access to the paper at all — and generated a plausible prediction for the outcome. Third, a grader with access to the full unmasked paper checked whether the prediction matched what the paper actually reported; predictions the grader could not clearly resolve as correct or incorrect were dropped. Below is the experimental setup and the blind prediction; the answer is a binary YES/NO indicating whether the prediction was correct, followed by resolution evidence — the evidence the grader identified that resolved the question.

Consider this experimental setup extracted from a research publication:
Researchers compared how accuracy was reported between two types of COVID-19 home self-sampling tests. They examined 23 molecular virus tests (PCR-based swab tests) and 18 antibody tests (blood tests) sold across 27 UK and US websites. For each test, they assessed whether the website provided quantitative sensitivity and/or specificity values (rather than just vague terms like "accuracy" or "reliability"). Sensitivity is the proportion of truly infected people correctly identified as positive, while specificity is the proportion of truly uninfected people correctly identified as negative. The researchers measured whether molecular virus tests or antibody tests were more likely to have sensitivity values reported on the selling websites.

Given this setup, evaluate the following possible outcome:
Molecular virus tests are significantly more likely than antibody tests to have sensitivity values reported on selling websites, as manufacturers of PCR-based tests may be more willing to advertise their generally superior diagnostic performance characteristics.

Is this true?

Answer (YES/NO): NO